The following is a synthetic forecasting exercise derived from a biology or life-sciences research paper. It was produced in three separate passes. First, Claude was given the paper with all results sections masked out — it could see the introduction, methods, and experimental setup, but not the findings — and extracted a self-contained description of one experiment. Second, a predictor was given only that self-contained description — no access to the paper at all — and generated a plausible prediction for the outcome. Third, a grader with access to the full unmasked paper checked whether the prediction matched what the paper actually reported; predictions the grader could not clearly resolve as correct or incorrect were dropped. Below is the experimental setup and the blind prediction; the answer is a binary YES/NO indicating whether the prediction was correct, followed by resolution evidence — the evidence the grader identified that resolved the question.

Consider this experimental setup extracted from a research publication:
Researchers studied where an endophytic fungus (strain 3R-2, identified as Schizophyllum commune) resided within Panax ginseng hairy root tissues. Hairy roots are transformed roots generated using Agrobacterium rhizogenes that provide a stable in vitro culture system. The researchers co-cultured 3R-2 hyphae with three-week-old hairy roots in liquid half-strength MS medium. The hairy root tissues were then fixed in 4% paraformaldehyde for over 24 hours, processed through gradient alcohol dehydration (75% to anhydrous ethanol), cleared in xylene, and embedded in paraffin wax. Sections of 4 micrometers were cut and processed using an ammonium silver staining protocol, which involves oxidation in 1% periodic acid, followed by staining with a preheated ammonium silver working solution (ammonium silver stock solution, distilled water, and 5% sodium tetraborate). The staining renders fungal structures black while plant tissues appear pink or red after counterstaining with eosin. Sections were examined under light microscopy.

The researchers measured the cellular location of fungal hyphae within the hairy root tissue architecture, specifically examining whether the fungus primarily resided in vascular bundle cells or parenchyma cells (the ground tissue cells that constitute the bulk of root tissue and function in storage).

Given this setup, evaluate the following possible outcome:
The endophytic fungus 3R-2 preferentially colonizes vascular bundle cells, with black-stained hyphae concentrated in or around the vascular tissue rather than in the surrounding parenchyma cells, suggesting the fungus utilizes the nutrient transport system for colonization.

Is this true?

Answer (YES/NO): NO